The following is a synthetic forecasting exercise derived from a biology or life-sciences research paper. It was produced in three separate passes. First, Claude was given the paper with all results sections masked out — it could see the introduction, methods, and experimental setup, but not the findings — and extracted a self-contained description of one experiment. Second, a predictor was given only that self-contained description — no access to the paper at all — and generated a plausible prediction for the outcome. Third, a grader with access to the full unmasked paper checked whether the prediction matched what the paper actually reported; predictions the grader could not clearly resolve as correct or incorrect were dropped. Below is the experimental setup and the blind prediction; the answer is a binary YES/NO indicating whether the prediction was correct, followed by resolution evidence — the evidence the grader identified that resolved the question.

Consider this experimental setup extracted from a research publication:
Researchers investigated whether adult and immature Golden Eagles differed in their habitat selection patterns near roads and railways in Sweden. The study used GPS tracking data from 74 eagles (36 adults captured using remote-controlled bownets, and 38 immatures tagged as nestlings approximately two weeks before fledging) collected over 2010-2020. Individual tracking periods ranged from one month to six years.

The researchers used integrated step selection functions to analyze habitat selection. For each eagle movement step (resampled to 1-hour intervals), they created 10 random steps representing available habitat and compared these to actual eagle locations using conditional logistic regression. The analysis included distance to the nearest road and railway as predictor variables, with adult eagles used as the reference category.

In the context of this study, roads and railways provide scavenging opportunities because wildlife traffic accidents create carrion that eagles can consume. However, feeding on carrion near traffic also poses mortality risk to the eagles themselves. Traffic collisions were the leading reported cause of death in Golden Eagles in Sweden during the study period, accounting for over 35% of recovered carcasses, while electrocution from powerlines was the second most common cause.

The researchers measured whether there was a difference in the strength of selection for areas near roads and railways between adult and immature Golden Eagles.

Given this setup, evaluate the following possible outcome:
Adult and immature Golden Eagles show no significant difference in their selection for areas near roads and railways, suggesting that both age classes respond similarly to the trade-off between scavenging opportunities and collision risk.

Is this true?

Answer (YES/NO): NO